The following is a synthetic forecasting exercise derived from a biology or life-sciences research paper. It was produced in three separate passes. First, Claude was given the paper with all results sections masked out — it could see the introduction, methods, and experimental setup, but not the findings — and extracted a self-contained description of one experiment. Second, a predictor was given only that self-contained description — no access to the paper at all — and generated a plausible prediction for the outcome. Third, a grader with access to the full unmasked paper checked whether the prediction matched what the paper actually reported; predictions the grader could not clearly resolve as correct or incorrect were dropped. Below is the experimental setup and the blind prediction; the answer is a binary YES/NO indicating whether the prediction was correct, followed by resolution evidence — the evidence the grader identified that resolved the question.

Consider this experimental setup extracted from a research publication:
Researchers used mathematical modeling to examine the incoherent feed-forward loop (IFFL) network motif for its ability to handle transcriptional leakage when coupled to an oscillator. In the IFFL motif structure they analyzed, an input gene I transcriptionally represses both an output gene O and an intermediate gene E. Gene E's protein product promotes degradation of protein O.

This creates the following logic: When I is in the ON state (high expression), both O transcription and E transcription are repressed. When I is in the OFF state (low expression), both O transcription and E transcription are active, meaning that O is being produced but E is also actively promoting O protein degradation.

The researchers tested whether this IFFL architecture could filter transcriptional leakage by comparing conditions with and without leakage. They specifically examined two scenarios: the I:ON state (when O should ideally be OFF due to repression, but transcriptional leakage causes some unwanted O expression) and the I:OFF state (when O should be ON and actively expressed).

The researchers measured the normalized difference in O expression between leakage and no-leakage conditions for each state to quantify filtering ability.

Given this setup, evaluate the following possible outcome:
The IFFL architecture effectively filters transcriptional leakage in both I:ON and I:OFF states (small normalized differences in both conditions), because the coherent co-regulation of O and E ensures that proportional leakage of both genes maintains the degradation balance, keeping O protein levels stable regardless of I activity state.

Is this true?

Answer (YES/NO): NO